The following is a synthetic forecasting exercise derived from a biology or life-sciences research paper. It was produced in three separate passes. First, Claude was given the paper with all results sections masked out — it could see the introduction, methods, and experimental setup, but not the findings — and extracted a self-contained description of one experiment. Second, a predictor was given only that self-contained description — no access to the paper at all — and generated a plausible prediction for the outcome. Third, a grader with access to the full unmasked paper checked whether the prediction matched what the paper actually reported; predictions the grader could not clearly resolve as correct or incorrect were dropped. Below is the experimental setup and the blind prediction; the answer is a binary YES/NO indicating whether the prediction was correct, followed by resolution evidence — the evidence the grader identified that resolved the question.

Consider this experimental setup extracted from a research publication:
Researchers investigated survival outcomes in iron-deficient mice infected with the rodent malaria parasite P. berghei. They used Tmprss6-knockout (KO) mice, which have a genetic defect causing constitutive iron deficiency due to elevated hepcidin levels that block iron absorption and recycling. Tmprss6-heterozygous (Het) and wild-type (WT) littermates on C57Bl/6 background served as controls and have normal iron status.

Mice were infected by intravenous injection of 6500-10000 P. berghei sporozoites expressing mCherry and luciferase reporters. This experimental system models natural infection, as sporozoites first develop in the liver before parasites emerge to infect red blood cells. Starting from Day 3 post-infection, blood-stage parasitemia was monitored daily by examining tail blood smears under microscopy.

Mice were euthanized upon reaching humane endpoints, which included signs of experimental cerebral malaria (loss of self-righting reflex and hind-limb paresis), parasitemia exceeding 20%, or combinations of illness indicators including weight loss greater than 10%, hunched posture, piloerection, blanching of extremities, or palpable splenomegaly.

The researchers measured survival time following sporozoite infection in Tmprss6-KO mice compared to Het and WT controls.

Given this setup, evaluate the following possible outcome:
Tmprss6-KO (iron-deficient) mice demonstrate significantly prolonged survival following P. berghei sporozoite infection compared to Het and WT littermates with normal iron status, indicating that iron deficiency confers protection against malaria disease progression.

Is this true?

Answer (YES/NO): YES